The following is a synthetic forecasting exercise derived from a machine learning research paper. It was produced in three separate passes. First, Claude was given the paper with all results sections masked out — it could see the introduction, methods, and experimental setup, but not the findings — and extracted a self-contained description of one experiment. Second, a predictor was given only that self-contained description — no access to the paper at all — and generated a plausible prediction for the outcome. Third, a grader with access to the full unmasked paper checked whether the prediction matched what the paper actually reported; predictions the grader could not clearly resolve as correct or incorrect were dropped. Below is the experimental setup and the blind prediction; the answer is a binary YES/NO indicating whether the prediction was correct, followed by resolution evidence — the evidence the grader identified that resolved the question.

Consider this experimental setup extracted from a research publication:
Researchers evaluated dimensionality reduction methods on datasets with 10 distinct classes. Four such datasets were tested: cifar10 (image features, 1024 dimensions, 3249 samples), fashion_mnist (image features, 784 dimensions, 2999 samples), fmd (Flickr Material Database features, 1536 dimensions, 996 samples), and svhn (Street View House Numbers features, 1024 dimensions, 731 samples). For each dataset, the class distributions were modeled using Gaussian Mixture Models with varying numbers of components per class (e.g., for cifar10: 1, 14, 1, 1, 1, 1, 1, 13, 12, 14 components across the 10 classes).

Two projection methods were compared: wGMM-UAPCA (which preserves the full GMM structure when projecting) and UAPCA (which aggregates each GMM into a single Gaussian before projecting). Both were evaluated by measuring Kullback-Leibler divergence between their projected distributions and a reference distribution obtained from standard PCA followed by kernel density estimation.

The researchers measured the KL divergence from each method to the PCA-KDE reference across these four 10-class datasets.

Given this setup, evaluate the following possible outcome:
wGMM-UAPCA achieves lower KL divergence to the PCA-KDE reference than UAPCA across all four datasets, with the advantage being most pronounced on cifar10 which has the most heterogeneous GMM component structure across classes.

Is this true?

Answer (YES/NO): NO